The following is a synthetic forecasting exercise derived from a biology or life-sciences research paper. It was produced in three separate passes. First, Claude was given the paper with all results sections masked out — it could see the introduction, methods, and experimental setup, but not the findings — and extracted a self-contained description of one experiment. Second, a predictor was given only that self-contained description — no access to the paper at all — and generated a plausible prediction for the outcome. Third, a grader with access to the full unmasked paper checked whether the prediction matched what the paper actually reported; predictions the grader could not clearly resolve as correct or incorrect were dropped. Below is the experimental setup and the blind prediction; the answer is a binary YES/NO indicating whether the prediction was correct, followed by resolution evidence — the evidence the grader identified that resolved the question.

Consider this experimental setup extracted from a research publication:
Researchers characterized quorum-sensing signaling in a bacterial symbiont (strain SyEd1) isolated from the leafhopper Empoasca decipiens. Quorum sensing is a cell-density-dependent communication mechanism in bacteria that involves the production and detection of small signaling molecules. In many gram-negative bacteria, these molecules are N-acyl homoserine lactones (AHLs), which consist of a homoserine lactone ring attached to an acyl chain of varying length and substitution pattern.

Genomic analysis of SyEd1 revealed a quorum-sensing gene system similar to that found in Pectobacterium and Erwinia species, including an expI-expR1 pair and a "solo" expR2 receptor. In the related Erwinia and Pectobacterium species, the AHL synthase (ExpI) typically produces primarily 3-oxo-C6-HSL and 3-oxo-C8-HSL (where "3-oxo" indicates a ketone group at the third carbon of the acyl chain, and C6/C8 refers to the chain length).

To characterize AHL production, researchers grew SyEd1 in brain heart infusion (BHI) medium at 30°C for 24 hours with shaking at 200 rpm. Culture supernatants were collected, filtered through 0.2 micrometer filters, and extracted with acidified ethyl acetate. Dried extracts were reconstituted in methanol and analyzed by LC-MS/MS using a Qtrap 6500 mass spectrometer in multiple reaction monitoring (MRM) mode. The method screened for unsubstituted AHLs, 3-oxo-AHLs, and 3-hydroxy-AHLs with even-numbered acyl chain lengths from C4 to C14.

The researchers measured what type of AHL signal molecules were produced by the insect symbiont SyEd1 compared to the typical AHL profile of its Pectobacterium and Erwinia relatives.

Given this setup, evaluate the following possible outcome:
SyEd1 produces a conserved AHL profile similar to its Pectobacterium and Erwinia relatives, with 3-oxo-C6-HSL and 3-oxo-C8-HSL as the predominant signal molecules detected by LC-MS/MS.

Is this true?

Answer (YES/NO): NO